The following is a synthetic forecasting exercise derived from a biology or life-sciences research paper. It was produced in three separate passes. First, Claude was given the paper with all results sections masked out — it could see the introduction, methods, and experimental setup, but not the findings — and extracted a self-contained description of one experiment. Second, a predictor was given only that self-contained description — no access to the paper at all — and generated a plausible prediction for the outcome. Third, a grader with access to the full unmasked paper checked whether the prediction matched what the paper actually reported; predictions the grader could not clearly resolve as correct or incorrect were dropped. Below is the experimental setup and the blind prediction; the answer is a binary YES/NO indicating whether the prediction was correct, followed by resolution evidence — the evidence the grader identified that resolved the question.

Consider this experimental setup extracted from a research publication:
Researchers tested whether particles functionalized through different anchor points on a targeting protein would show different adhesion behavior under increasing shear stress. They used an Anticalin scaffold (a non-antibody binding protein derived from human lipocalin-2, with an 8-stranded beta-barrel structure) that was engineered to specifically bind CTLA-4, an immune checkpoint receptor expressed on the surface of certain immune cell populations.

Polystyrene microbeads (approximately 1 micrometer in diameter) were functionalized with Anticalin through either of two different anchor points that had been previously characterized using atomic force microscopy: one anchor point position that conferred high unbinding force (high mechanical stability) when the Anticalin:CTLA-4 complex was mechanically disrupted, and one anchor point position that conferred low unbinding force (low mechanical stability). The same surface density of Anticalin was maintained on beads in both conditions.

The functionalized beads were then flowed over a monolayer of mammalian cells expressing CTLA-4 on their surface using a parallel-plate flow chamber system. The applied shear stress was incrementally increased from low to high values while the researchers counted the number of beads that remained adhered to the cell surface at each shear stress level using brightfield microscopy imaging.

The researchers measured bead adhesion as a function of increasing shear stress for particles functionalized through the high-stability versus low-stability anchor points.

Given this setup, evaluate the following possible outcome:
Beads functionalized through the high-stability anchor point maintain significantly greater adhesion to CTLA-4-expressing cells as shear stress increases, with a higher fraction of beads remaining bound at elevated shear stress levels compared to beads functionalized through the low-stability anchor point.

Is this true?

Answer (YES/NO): YES